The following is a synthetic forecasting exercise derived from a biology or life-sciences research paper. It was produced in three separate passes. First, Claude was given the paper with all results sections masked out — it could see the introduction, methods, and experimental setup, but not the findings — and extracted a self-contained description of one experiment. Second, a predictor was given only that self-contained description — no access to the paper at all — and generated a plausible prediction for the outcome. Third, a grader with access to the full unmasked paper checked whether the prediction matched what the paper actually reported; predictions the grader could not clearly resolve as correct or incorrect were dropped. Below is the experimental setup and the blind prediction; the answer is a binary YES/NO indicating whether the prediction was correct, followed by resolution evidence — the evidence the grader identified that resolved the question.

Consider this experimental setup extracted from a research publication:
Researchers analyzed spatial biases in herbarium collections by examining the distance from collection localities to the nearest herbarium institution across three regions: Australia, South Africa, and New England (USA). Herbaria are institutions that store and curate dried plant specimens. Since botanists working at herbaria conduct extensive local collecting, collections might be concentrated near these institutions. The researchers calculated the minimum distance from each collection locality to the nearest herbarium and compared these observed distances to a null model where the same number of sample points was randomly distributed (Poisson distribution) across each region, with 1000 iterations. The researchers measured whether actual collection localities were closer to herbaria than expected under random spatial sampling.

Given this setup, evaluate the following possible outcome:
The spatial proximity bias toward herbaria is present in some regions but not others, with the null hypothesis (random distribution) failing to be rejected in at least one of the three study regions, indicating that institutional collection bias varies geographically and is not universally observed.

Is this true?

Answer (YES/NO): NO